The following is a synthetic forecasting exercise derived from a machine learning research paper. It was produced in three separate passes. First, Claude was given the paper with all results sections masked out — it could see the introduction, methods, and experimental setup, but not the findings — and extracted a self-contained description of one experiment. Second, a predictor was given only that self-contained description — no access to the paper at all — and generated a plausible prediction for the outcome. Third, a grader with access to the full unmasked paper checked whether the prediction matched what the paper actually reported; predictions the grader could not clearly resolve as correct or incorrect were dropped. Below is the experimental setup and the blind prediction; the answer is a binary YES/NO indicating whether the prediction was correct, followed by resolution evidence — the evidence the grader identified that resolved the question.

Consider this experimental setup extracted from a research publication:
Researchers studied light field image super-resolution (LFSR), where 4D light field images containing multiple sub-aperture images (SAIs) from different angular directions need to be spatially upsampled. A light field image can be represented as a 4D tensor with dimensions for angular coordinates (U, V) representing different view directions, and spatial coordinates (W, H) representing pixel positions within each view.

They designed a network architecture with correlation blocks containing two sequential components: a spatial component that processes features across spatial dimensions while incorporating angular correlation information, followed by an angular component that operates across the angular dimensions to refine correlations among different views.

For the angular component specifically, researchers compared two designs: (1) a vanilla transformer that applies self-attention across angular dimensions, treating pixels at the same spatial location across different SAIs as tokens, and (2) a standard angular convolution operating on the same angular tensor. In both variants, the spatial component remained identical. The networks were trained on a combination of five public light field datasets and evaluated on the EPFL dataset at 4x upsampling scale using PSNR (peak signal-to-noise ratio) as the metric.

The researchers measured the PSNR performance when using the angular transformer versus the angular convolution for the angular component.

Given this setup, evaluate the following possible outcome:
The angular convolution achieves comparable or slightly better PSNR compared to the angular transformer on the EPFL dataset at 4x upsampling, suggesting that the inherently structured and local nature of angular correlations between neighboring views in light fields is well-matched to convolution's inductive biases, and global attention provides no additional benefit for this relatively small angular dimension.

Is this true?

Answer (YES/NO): NO